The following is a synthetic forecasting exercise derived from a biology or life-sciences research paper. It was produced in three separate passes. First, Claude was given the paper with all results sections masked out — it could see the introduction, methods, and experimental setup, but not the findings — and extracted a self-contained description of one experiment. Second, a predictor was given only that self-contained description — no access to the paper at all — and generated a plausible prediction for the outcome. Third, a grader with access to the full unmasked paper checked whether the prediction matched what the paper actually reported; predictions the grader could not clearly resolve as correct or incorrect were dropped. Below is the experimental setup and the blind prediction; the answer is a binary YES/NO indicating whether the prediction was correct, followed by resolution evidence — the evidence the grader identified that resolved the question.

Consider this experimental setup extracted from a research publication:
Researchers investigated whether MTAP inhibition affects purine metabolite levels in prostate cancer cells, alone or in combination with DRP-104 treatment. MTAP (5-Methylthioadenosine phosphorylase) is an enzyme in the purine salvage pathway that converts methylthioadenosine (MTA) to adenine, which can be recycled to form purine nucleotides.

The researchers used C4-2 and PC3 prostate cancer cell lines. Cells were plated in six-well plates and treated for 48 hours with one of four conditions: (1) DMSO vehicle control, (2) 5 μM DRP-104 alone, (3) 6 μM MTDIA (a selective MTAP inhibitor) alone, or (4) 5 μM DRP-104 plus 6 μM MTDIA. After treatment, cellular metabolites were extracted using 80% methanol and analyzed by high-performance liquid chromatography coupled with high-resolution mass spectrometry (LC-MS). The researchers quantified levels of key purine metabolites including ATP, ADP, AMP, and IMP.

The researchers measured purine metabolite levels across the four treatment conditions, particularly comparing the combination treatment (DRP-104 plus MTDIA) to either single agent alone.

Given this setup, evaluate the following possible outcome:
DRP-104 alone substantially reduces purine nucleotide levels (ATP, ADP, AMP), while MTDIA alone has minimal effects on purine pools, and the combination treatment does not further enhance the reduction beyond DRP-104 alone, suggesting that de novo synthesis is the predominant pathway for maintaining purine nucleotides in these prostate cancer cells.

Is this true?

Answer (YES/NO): NO